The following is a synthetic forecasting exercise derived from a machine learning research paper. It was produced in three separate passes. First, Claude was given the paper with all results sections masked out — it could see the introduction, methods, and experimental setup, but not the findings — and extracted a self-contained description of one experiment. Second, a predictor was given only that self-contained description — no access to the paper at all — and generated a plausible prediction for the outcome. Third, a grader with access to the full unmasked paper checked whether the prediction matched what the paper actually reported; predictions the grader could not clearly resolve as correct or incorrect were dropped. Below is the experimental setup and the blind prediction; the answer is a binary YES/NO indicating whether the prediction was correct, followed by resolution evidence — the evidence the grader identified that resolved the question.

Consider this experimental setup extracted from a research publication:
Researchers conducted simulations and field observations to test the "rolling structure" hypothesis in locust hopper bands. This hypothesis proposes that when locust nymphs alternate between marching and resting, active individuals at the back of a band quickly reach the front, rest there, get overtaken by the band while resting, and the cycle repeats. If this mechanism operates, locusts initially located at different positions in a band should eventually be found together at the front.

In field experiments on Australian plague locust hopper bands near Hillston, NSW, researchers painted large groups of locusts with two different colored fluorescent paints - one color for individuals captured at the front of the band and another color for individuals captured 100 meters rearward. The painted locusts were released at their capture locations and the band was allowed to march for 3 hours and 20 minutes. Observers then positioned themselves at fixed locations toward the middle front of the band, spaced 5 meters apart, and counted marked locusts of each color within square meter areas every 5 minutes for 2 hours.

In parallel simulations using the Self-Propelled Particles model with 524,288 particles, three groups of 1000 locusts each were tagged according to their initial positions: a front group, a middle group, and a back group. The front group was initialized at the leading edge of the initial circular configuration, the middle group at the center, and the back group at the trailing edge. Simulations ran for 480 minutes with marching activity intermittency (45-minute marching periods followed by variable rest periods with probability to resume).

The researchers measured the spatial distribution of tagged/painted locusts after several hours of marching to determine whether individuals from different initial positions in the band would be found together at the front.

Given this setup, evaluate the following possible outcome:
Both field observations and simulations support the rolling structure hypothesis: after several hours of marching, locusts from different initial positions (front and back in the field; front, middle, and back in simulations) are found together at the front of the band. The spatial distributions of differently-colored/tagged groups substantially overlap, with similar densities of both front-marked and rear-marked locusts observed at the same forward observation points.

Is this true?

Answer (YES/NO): YES